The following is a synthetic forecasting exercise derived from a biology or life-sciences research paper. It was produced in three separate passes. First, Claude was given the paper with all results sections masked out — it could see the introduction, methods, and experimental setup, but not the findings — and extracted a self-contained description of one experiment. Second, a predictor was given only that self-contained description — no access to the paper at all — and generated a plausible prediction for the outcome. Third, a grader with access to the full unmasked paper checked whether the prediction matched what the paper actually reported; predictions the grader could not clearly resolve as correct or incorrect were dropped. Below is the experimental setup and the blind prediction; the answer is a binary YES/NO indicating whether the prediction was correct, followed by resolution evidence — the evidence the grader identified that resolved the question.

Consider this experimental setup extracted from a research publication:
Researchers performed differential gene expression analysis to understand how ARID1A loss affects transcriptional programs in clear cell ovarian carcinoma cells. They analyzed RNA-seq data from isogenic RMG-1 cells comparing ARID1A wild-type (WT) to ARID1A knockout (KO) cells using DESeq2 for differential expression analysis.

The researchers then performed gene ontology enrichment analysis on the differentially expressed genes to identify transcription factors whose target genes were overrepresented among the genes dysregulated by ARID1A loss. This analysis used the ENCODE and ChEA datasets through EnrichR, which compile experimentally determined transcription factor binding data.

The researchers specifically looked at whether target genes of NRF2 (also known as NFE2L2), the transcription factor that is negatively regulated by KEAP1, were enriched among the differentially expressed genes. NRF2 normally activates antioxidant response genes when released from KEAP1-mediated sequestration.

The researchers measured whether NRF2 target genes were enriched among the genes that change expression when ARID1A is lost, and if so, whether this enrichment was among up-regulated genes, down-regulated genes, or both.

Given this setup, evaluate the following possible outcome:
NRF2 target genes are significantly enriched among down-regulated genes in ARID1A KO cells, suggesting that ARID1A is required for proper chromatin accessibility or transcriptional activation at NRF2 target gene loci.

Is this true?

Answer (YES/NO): YES